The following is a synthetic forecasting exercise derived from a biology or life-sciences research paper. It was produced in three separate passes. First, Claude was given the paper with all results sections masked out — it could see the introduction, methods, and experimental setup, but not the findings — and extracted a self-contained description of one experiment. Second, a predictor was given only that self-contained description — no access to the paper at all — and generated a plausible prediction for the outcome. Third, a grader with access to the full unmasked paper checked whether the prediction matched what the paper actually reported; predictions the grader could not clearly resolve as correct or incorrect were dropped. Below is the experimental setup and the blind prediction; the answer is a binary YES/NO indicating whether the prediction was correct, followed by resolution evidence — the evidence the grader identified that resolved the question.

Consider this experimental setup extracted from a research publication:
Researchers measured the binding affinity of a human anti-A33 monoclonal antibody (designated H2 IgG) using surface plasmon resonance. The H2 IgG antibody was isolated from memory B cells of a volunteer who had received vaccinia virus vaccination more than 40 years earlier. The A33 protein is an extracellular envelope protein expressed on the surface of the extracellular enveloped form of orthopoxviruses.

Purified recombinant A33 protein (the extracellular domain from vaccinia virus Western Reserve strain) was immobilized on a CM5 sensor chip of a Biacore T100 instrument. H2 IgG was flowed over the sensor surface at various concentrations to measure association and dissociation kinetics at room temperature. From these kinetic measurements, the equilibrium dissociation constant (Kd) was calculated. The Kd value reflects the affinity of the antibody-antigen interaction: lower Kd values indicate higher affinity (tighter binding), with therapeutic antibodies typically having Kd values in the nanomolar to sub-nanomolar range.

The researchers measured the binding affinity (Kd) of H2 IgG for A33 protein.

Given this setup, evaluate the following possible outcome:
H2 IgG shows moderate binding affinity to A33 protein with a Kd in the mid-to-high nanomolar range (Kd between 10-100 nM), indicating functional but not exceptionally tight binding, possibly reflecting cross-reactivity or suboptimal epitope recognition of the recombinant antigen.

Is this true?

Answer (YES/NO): YES